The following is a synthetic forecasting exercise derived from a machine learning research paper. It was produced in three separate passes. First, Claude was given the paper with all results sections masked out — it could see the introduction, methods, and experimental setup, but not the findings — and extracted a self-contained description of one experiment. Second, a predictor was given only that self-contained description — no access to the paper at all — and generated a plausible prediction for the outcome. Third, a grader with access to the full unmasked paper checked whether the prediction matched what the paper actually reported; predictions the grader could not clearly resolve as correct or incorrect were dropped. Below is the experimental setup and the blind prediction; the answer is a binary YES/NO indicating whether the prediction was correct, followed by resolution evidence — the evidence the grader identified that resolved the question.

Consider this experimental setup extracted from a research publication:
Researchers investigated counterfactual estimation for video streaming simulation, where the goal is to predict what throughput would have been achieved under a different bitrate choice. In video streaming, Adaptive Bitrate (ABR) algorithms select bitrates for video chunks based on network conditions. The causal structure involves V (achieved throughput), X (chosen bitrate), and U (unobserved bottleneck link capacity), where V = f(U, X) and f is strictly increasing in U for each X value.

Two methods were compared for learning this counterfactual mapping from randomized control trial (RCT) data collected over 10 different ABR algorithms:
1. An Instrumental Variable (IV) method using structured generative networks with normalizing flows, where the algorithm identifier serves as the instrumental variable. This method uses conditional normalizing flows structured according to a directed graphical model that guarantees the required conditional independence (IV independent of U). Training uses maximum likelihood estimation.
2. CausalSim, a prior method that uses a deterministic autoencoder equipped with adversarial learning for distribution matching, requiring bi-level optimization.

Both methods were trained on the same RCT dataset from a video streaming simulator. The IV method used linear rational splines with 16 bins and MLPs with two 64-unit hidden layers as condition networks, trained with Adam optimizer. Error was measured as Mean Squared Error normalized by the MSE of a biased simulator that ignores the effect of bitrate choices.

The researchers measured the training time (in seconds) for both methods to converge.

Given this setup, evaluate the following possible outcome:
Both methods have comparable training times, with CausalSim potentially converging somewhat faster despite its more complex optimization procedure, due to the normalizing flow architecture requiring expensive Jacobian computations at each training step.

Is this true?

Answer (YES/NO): NO